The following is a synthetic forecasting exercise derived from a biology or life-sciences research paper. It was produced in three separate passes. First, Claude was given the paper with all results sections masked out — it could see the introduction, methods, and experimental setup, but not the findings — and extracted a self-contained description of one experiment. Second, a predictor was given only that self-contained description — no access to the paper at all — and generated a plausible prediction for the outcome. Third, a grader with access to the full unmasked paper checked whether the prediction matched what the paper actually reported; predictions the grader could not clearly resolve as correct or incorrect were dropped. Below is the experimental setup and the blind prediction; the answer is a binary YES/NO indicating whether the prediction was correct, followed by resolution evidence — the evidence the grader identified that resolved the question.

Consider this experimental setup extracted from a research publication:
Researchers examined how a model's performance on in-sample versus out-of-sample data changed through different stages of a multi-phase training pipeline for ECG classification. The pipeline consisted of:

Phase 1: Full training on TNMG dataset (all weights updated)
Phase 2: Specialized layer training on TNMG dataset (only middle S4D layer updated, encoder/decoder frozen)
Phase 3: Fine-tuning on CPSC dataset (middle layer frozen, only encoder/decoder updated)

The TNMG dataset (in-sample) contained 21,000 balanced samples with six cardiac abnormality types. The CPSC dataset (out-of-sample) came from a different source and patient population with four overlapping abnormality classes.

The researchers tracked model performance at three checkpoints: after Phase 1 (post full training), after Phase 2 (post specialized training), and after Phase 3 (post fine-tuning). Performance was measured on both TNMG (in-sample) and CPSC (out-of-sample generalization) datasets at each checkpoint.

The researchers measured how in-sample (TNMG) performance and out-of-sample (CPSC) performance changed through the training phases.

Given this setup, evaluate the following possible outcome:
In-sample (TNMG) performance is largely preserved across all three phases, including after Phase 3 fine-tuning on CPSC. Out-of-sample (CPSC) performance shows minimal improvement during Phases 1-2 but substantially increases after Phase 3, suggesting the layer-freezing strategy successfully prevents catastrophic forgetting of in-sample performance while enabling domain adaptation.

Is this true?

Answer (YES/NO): YES